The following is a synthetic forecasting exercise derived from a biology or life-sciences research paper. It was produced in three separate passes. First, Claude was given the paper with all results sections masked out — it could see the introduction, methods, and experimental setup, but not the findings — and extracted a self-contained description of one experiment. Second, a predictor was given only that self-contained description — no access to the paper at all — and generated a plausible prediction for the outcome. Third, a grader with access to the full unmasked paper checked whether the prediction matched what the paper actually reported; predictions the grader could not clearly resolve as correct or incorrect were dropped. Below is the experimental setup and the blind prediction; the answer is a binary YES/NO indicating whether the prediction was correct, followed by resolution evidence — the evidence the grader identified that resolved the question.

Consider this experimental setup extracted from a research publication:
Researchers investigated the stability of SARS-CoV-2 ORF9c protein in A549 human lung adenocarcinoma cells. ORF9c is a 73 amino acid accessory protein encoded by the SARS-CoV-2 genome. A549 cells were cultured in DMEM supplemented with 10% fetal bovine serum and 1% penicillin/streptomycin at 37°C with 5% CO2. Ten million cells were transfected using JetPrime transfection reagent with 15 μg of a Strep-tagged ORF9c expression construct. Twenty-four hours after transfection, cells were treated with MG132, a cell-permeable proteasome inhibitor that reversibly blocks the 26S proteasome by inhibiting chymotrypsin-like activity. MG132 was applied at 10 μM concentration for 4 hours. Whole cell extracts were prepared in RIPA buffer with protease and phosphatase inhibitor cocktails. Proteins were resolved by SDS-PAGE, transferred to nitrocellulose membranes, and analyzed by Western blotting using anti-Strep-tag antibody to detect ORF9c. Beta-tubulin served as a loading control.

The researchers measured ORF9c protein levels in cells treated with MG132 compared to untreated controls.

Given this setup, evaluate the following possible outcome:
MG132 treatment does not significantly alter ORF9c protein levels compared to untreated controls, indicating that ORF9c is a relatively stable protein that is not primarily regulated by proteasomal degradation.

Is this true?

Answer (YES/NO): NO